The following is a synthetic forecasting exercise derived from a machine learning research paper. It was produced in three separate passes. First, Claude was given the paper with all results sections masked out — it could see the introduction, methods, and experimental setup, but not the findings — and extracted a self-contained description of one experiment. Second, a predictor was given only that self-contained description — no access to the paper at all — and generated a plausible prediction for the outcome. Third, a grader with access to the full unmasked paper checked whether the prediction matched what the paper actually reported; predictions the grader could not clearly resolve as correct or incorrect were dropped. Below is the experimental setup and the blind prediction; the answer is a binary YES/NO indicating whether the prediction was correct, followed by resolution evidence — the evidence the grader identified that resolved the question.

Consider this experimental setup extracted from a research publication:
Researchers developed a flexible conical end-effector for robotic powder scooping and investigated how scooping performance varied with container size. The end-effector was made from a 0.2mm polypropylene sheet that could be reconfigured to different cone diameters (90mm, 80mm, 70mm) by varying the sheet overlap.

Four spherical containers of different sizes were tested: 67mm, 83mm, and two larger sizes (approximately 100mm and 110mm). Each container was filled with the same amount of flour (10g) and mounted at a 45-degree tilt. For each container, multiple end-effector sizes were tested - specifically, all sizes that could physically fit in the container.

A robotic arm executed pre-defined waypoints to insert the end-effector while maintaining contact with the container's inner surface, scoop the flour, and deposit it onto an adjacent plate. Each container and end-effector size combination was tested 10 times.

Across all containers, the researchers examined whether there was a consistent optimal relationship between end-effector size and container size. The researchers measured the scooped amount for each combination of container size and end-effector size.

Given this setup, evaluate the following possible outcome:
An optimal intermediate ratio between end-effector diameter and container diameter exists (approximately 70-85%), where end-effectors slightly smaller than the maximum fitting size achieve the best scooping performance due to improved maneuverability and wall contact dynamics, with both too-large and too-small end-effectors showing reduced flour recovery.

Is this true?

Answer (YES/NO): NO